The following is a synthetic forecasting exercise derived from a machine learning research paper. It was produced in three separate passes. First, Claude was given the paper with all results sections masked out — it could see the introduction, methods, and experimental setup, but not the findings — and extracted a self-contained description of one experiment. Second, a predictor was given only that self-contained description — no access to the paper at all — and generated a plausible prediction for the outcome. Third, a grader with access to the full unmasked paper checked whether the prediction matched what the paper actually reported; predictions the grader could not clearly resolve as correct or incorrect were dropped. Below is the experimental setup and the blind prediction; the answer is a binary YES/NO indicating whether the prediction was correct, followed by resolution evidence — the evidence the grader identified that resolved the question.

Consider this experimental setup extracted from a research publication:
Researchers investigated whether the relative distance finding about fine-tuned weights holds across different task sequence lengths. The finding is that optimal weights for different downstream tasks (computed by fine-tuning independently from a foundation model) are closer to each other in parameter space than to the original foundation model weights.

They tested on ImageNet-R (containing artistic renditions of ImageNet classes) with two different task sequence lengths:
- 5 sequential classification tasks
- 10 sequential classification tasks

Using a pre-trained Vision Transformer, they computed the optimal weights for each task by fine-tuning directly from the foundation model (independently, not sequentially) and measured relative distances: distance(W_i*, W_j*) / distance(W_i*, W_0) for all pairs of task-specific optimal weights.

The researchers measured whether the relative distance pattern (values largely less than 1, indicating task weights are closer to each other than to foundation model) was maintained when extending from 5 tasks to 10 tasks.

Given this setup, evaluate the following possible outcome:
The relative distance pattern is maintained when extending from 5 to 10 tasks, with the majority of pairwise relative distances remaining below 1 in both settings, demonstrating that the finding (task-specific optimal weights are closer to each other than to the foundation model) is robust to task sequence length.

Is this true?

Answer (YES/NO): YES